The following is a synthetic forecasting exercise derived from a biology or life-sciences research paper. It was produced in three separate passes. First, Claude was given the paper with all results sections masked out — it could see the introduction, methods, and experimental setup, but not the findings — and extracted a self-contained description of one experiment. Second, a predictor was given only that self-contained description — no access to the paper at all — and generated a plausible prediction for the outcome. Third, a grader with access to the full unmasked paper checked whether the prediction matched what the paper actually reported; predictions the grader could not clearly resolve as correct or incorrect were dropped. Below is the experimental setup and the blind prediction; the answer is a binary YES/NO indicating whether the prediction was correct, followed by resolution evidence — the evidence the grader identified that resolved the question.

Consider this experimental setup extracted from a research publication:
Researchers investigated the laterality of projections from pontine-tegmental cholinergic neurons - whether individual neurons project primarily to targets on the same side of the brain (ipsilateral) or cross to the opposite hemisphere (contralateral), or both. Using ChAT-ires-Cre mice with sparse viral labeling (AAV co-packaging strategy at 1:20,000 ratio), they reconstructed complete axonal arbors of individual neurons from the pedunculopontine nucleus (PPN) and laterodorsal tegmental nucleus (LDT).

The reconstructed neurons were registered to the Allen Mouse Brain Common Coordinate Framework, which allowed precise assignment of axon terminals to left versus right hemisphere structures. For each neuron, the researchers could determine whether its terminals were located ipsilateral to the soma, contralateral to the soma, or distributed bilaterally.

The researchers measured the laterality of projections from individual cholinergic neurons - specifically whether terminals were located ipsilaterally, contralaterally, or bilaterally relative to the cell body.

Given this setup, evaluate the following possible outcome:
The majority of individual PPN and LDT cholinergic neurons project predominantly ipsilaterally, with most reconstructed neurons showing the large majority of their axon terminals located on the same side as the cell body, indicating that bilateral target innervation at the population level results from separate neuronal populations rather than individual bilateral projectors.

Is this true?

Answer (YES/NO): NO